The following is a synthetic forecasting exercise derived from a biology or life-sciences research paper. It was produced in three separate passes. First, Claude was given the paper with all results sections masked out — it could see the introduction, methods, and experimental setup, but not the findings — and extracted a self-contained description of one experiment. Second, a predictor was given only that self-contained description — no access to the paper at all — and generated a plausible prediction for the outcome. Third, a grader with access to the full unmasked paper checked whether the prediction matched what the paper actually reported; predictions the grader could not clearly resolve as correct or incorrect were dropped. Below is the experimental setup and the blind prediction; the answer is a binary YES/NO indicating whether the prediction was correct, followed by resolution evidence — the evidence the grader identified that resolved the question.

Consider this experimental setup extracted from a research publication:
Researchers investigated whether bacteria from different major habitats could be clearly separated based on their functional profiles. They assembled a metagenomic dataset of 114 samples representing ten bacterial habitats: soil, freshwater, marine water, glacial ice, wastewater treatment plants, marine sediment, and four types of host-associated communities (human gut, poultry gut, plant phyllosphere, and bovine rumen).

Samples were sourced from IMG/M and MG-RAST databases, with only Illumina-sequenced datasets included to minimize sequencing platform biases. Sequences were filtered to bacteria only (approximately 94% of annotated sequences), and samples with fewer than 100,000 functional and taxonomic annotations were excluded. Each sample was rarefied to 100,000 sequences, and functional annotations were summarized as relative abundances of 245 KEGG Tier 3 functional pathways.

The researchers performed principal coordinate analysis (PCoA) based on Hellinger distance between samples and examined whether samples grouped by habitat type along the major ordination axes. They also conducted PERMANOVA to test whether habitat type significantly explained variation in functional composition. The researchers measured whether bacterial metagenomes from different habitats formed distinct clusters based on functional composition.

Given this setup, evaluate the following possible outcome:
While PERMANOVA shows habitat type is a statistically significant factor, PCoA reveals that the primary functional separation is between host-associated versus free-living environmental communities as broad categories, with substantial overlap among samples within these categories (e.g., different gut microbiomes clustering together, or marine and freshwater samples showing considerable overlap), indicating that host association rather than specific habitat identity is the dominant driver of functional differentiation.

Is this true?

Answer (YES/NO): NO